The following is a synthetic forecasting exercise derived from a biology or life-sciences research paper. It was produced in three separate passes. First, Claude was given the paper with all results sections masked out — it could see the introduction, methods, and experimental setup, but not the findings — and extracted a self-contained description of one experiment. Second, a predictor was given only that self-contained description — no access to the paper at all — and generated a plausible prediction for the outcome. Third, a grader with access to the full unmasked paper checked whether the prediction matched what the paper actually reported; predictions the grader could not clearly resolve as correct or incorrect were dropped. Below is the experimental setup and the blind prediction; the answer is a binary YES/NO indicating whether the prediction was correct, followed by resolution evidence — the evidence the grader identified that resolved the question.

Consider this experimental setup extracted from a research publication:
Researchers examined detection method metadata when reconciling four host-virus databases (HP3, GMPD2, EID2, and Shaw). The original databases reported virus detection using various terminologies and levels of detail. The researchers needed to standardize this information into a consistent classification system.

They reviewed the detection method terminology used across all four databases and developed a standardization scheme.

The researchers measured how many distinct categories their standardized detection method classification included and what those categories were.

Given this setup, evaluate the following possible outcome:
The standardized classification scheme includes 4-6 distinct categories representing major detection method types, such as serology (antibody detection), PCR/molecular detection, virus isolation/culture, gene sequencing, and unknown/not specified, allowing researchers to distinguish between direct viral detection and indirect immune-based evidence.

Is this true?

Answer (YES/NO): YES